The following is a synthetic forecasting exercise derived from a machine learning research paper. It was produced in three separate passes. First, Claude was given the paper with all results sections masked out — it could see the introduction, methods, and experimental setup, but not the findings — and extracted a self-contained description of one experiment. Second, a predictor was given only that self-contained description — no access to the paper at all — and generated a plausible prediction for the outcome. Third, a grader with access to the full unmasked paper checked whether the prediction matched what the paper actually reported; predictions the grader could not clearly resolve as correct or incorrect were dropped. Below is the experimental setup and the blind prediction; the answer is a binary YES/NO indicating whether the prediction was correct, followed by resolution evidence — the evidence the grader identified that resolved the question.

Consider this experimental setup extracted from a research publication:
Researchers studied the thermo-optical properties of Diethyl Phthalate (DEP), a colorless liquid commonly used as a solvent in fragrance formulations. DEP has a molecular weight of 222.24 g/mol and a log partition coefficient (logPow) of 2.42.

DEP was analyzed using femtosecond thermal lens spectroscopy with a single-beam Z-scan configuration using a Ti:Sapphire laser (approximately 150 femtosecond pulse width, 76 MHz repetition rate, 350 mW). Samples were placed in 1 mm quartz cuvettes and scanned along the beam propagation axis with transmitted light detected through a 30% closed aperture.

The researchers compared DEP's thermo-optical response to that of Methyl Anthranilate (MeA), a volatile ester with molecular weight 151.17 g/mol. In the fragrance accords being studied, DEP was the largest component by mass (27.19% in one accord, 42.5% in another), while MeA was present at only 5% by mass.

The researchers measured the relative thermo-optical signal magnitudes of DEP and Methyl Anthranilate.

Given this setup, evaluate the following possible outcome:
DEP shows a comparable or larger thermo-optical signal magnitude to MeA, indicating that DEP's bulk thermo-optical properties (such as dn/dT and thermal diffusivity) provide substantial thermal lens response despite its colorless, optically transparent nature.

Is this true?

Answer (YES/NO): NO